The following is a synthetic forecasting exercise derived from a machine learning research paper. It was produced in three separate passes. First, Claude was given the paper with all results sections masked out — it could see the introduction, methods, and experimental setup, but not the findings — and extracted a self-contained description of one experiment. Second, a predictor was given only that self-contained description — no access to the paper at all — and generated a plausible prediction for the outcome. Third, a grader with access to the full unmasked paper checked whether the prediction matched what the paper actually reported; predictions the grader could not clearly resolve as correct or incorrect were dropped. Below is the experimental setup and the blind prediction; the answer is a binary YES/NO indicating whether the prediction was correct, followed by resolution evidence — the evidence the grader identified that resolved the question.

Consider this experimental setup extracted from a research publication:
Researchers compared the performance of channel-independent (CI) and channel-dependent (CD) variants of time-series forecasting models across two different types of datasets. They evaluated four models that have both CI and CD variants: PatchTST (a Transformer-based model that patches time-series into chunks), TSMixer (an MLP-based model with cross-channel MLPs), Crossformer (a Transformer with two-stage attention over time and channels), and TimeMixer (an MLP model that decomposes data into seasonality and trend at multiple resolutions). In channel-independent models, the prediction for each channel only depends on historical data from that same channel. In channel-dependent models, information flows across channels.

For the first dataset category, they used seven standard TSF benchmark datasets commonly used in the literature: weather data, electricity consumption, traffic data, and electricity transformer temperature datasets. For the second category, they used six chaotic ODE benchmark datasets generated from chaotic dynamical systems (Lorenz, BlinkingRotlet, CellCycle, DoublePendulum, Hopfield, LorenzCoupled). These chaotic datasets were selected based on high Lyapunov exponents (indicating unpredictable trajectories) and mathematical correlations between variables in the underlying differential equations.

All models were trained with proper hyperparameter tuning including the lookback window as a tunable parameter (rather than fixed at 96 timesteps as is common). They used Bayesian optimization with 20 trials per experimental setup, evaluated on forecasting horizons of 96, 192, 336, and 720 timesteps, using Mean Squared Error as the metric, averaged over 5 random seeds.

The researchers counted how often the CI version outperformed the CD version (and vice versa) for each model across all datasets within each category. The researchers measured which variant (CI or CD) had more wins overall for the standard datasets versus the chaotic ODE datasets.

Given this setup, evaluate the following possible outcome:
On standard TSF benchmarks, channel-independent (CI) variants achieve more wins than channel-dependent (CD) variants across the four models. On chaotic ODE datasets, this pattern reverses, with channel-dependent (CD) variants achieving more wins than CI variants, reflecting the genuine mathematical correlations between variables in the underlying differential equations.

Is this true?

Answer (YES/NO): YES